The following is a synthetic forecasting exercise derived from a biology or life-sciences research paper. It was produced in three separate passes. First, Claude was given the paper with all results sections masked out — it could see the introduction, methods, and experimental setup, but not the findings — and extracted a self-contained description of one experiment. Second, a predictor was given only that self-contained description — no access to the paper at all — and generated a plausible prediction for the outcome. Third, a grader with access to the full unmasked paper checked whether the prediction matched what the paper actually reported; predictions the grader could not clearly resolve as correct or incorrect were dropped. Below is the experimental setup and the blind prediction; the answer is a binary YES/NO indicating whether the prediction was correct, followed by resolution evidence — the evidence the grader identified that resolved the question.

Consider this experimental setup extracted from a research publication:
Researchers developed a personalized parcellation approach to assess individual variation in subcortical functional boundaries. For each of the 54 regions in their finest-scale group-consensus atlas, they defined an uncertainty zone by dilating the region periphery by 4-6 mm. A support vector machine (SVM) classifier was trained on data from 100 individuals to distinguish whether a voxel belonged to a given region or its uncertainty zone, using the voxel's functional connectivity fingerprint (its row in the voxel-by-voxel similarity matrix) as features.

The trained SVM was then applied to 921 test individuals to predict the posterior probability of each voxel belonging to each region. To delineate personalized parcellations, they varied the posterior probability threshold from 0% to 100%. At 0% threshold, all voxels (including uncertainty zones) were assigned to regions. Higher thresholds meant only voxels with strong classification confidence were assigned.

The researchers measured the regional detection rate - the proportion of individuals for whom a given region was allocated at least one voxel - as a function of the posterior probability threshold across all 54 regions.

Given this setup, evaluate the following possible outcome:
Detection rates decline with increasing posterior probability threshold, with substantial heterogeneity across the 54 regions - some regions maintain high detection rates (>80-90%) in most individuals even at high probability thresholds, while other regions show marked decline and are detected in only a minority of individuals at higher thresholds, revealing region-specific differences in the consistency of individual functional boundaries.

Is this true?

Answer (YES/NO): NO